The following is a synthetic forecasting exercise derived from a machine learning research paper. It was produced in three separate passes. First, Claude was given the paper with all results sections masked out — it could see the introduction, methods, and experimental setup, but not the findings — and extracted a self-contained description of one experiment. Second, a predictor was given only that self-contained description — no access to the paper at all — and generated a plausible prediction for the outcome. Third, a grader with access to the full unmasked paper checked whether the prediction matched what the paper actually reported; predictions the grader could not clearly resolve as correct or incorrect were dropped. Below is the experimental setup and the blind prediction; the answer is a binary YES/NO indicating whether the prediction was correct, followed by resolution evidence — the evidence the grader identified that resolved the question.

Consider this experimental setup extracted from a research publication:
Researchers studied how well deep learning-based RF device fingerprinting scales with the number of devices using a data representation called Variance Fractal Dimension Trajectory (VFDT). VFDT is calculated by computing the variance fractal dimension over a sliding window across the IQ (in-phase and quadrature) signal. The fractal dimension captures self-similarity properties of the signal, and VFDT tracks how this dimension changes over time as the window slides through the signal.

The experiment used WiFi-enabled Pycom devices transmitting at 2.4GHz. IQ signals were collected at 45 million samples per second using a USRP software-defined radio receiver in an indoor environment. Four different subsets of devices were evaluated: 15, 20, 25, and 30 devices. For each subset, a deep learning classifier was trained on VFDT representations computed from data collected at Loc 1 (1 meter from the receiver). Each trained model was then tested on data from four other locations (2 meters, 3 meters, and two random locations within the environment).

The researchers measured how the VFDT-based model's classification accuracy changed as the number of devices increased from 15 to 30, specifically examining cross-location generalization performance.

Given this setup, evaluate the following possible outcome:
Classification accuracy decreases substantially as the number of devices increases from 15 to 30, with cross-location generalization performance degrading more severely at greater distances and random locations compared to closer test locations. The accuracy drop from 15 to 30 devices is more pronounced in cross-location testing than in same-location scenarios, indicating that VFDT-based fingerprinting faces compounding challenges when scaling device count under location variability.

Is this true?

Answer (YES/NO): NO